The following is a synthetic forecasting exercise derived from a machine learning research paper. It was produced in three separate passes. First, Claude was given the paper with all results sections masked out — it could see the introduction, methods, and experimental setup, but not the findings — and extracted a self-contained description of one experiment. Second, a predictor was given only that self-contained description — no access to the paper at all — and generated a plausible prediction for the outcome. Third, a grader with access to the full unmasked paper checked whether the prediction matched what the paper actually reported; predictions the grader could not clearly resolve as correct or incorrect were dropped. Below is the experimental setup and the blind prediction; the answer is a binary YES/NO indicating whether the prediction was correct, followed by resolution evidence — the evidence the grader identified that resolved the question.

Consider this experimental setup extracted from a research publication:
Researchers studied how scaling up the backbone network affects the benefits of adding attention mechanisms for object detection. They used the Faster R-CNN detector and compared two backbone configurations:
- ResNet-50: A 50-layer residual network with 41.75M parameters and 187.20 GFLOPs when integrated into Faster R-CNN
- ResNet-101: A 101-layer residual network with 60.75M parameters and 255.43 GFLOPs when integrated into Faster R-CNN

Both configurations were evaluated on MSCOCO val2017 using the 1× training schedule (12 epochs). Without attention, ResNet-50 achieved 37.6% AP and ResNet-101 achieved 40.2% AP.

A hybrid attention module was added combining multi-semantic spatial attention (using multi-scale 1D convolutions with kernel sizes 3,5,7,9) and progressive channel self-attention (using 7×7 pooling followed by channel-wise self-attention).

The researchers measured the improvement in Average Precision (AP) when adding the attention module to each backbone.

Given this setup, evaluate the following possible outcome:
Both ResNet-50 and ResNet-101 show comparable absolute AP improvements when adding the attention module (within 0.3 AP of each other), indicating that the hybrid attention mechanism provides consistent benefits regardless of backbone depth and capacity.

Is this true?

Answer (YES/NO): NO